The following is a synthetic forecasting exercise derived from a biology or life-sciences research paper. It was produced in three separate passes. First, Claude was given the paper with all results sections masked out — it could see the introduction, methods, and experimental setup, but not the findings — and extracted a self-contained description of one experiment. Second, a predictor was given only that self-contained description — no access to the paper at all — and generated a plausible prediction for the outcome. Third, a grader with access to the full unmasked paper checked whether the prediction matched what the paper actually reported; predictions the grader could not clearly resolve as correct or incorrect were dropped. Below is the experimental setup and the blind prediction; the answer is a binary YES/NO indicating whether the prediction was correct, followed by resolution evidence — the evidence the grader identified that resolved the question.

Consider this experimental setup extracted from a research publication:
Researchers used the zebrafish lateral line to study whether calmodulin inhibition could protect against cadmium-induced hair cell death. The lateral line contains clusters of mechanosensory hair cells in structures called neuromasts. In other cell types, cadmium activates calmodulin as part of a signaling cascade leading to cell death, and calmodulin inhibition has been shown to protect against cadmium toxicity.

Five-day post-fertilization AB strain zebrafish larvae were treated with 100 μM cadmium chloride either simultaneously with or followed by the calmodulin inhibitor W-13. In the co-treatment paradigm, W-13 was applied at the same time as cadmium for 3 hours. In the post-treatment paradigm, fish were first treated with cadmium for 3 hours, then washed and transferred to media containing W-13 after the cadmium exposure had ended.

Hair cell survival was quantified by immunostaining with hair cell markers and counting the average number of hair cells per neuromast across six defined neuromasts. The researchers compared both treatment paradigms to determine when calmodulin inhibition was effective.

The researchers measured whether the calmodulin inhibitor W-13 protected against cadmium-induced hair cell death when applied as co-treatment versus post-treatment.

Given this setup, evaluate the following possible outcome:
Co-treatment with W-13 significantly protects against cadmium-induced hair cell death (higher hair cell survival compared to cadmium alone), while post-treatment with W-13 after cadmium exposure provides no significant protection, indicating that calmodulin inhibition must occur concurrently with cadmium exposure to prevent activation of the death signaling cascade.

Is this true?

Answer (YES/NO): NO